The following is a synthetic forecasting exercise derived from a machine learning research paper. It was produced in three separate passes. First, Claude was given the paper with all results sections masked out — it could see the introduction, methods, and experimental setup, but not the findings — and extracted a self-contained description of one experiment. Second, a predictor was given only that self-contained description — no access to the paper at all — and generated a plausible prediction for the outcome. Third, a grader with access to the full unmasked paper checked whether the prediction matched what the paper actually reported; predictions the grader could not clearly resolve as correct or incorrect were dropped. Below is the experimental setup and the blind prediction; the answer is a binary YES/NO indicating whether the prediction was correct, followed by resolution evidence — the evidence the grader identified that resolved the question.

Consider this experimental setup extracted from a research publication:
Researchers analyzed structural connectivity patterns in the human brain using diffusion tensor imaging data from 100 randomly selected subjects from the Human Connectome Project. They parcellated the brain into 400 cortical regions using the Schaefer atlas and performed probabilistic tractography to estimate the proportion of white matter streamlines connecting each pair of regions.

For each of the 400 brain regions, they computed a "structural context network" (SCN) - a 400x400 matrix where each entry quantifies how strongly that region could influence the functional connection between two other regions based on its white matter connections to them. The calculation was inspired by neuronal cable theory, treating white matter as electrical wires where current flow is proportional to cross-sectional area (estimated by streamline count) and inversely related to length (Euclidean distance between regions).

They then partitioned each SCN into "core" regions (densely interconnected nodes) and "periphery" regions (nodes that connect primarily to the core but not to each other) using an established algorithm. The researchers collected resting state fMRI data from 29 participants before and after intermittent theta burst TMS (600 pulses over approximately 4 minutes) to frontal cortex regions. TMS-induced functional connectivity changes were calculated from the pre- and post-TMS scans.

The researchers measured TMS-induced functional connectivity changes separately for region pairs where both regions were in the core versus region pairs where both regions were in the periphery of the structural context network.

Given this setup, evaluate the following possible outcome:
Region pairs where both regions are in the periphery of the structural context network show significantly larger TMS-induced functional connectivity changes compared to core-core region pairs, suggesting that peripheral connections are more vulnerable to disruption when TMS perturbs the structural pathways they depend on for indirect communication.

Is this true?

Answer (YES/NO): NO